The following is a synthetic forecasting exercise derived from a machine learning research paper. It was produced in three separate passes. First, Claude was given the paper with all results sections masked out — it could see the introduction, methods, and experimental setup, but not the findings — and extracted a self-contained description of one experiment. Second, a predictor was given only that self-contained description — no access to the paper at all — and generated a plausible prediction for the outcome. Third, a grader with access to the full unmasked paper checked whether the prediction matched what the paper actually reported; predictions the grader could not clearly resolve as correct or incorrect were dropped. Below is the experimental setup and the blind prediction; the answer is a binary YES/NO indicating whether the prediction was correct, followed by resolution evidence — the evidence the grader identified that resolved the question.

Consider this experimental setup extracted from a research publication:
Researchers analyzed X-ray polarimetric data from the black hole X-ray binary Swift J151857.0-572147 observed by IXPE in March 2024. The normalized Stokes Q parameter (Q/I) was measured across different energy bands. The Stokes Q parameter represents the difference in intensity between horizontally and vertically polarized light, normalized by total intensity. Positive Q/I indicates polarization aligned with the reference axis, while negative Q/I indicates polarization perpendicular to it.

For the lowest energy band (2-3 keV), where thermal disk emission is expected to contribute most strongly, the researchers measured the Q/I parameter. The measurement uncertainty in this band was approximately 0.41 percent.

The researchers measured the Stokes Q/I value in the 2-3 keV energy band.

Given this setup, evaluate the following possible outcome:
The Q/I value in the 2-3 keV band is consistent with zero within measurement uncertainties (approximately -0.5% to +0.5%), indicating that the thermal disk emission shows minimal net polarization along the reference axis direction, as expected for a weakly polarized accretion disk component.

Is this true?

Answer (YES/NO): NO